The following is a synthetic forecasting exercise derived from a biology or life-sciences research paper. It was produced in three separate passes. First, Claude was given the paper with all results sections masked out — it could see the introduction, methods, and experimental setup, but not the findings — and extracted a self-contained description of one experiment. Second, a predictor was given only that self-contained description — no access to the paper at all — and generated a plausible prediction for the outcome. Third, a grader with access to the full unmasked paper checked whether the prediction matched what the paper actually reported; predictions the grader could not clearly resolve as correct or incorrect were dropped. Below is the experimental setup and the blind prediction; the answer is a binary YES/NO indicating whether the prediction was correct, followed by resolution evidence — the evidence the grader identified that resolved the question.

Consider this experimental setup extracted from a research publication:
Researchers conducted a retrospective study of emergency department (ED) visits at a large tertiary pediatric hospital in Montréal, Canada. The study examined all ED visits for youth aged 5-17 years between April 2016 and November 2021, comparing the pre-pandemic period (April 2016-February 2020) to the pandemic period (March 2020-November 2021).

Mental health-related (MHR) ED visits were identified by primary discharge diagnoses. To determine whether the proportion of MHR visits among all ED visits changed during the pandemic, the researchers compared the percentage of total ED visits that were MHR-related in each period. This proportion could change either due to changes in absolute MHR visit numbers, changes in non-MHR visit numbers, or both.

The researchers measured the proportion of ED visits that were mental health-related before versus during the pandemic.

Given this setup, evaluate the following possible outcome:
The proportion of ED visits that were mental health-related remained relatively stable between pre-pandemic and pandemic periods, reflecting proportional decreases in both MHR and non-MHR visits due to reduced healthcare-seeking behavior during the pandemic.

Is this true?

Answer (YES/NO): NO